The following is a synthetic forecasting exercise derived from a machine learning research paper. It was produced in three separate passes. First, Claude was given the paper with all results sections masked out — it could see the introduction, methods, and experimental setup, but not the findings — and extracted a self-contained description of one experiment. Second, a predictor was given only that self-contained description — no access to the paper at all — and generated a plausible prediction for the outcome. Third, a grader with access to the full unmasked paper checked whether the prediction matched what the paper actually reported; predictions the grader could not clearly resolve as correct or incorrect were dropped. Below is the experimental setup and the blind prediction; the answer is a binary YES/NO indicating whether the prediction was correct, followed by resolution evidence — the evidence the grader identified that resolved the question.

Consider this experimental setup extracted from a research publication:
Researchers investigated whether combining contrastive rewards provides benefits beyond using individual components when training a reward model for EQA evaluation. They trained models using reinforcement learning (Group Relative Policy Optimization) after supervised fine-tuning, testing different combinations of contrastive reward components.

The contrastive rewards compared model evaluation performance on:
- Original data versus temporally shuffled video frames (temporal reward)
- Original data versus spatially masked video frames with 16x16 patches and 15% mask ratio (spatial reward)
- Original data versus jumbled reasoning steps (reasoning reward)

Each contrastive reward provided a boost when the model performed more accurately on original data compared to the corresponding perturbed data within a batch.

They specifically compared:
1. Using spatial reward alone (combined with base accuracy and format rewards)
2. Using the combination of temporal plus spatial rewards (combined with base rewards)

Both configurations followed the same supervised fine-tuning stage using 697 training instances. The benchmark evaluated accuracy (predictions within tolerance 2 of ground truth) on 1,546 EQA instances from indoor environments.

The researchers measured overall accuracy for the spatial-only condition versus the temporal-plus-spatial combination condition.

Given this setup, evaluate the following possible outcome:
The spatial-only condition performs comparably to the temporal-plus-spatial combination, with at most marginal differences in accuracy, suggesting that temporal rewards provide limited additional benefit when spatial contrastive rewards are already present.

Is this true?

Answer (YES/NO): NO